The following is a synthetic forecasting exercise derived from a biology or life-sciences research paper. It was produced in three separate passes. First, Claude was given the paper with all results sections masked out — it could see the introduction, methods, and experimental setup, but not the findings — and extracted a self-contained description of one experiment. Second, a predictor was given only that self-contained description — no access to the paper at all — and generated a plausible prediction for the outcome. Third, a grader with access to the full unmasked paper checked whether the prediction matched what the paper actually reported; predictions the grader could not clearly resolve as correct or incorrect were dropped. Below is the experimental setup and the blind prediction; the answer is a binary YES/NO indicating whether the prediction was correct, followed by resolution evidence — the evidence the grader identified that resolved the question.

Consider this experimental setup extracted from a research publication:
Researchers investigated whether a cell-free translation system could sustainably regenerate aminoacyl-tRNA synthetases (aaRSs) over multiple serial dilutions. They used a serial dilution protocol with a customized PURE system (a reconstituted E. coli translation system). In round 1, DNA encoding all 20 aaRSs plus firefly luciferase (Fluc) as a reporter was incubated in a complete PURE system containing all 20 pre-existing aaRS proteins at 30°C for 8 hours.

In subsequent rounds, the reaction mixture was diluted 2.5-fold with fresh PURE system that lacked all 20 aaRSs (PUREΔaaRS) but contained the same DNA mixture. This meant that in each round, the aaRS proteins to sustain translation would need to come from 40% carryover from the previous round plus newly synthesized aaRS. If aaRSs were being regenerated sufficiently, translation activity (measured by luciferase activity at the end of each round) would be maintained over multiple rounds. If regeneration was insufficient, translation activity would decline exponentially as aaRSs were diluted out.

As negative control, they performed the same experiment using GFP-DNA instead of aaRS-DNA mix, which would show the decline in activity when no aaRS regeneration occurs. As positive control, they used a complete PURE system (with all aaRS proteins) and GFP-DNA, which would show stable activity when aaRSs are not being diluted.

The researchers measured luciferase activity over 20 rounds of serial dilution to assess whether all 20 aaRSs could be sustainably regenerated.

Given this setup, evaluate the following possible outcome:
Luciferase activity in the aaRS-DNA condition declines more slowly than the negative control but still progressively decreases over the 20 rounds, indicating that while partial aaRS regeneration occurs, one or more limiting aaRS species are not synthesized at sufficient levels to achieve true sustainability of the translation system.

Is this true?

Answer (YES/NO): NO